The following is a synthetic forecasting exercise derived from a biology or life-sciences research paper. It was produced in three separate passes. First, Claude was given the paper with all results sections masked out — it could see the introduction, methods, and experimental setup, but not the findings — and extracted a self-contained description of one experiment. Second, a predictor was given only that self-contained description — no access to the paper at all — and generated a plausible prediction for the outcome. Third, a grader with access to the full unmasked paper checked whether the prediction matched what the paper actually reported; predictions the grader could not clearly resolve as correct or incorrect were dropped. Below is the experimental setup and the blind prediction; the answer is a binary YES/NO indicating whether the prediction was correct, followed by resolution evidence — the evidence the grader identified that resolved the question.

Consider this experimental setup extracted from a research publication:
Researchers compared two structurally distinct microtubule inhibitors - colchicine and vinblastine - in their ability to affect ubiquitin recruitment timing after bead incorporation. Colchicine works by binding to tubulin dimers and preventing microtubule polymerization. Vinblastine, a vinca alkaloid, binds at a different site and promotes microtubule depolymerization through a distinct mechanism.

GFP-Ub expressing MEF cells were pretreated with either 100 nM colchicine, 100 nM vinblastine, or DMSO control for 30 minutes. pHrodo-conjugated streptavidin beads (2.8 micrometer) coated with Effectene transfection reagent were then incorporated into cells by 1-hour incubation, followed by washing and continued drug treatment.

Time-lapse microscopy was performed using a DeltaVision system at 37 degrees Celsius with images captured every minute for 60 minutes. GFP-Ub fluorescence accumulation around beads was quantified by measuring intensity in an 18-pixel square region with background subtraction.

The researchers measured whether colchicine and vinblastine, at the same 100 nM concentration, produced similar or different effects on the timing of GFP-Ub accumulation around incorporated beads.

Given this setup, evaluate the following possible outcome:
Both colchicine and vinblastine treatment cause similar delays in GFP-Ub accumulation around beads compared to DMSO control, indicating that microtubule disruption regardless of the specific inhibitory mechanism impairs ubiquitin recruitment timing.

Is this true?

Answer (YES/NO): YES